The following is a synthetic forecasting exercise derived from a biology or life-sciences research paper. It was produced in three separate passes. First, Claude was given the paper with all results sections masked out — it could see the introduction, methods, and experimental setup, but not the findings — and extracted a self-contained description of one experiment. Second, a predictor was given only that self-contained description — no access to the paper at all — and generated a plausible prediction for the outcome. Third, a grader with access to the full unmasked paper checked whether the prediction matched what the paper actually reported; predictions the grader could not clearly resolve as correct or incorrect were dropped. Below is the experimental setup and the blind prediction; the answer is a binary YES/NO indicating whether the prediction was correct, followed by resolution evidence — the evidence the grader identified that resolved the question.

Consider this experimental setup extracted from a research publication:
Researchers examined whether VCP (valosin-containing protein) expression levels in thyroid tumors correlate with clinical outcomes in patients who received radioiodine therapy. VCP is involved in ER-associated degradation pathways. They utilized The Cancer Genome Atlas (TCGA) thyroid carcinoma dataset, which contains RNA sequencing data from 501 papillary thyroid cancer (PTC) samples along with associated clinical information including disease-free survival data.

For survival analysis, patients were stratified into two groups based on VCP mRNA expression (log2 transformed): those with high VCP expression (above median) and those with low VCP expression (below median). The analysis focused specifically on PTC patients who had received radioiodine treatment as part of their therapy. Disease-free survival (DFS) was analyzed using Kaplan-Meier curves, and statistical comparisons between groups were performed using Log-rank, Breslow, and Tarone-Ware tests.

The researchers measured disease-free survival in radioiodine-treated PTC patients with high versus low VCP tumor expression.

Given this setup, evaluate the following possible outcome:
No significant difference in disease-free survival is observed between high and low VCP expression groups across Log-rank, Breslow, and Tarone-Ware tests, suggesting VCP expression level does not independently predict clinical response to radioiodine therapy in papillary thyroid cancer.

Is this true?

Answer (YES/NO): NO